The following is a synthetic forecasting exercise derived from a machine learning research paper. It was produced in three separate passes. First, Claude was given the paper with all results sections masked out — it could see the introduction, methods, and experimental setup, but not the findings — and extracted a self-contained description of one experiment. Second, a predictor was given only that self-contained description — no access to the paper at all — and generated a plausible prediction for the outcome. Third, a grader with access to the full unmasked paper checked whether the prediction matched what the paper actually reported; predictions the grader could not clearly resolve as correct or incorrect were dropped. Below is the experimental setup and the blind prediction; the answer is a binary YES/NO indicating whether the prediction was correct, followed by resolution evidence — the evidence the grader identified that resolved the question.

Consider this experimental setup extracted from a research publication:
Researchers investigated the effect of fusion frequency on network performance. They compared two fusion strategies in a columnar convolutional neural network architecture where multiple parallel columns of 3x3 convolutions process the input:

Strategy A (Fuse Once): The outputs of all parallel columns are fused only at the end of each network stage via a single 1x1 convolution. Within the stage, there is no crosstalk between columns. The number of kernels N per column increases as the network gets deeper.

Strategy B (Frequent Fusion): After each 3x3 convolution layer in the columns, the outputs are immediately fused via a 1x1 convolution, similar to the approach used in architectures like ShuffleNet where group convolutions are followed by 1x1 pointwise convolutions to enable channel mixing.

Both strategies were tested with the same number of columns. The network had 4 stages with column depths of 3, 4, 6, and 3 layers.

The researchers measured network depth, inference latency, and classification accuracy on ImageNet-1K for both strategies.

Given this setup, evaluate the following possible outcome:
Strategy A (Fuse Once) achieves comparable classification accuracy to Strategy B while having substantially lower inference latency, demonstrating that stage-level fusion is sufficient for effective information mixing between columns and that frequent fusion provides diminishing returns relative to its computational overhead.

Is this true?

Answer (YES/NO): NO